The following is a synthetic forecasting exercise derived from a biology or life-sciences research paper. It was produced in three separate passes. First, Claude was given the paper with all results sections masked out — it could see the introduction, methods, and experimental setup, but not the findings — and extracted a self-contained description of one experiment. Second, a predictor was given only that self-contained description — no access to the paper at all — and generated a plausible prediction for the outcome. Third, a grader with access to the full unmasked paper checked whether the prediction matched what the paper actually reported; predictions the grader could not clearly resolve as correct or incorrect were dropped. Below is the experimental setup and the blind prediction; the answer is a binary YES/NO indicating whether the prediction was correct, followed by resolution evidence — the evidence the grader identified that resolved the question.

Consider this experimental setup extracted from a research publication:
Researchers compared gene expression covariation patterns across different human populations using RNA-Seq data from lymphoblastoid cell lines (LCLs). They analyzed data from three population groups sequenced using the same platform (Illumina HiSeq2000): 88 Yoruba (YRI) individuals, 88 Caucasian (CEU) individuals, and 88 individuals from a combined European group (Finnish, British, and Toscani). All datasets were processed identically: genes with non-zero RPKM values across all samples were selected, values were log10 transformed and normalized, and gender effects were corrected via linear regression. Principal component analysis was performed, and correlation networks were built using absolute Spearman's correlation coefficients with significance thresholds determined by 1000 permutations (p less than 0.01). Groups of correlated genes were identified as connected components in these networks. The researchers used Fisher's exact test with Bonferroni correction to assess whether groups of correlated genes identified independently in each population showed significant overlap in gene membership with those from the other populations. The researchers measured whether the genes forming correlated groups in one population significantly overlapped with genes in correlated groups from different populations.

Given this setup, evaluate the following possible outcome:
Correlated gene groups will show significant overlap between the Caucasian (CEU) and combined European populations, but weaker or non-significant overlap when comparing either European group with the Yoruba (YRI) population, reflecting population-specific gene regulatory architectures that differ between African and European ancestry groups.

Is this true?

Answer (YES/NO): NO